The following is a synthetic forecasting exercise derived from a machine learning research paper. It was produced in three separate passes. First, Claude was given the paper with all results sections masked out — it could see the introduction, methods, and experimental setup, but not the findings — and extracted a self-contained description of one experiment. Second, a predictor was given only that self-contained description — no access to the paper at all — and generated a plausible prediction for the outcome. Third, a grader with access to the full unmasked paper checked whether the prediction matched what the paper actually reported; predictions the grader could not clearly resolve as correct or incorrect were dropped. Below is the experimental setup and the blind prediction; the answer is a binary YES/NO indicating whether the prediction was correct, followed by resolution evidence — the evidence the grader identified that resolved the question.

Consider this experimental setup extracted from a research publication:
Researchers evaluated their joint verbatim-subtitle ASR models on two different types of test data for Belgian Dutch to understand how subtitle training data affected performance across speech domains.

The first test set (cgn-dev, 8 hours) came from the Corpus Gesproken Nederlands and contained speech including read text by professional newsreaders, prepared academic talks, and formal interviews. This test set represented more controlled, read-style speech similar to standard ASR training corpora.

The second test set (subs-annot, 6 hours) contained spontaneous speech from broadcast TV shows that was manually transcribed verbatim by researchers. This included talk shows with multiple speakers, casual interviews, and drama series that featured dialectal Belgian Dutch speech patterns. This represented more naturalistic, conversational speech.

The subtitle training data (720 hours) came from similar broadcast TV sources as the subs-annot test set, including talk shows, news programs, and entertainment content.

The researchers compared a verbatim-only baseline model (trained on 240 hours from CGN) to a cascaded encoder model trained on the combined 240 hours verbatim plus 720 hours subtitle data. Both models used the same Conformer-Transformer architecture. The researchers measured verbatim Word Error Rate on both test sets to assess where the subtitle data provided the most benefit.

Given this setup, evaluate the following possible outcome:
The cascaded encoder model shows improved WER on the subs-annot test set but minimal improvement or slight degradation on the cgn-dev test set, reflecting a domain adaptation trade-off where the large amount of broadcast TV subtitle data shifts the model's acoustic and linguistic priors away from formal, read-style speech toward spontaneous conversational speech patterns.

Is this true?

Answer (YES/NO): NO